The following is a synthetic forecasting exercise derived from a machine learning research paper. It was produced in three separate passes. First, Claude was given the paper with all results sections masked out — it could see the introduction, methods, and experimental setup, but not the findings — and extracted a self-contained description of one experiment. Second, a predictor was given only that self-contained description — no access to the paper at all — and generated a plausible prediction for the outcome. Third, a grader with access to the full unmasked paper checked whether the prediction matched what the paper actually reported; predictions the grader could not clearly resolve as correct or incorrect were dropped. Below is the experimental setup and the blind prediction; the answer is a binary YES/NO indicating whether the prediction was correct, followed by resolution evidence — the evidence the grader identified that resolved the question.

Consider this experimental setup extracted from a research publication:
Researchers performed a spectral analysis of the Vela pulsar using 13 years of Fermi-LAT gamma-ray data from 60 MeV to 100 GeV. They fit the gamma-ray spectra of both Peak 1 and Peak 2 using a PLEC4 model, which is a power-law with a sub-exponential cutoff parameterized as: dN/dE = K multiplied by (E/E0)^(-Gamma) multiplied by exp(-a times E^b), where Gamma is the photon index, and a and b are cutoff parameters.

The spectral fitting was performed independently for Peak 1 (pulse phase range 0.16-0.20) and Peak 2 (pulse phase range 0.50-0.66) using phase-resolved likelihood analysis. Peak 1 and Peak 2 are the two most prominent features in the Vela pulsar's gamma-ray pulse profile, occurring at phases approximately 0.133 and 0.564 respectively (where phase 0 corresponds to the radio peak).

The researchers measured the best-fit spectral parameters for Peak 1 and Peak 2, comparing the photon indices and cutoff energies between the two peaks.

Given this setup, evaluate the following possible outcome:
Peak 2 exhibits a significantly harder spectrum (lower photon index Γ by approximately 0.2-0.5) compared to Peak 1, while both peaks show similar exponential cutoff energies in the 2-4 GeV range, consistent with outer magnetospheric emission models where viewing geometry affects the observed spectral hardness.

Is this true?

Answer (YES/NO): NO